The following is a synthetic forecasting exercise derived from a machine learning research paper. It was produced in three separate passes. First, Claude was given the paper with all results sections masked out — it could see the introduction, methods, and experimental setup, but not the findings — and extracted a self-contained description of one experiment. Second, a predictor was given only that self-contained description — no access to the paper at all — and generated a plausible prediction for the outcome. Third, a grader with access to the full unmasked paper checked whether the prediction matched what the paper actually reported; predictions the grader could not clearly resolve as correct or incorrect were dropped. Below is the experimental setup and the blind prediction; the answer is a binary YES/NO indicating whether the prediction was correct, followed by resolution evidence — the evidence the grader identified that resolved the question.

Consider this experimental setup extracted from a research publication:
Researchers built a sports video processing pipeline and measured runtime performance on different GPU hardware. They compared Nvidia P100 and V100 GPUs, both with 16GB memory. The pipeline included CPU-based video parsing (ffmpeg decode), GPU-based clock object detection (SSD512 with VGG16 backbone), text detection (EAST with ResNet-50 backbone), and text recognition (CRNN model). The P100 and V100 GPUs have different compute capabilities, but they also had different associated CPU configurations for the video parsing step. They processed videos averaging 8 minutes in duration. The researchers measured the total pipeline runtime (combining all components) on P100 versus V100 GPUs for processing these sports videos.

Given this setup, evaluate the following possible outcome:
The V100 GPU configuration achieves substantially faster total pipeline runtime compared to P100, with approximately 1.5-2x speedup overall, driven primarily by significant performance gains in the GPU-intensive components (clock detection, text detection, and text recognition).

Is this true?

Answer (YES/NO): NO